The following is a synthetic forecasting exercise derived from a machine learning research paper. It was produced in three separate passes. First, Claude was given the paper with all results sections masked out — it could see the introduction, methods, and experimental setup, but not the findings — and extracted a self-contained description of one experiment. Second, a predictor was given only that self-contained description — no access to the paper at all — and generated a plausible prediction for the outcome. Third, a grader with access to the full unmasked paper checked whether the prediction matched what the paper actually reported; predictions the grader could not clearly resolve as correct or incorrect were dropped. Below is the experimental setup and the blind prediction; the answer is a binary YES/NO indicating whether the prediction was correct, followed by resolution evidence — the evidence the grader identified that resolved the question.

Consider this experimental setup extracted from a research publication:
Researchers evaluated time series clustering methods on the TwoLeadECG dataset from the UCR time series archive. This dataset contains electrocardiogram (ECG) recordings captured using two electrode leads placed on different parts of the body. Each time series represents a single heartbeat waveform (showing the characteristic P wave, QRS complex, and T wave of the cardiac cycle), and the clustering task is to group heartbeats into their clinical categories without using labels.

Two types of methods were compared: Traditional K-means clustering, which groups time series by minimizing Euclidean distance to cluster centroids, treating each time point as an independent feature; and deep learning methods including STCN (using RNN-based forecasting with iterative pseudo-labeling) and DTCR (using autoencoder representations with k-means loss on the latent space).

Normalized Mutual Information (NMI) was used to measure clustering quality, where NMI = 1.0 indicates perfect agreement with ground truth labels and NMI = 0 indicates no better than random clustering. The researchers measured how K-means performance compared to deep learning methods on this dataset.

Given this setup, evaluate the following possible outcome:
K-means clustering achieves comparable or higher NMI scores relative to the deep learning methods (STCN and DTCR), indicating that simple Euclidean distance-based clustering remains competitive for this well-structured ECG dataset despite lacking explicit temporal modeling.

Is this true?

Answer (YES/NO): NO